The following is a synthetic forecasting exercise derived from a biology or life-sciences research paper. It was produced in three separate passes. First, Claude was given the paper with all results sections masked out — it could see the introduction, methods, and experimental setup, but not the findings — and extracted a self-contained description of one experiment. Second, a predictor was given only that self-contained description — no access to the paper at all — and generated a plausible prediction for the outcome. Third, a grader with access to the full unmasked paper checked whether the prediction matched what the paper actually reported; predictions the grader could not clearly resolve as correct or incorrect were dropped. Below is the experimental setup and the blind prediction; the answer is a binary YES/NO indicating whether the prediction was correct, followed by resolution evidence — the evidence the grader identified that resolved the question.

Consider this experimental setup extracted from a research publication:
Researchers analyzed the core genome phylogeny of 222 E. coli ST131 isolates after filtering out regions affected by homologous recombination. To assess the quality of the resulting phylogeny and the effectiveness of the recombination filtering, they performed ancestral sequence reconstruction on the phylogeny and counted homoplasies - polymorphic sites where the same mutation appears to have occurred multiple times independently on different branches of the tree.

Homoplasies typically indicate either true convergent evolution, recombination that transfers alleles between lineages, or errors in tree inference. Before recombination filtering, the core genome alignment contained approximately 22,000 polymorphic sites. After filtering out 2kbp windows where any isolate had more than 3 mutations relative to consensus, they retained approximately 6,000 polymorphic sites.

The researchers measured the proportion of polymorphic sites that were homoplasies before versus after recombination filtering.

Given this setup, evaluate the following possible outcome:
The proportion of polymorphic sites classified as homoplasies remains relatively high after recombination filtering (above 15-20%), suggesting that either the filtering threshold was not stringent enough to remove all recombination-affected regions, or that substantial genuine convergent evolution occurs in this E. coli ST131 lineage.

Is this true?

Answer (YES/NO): NO